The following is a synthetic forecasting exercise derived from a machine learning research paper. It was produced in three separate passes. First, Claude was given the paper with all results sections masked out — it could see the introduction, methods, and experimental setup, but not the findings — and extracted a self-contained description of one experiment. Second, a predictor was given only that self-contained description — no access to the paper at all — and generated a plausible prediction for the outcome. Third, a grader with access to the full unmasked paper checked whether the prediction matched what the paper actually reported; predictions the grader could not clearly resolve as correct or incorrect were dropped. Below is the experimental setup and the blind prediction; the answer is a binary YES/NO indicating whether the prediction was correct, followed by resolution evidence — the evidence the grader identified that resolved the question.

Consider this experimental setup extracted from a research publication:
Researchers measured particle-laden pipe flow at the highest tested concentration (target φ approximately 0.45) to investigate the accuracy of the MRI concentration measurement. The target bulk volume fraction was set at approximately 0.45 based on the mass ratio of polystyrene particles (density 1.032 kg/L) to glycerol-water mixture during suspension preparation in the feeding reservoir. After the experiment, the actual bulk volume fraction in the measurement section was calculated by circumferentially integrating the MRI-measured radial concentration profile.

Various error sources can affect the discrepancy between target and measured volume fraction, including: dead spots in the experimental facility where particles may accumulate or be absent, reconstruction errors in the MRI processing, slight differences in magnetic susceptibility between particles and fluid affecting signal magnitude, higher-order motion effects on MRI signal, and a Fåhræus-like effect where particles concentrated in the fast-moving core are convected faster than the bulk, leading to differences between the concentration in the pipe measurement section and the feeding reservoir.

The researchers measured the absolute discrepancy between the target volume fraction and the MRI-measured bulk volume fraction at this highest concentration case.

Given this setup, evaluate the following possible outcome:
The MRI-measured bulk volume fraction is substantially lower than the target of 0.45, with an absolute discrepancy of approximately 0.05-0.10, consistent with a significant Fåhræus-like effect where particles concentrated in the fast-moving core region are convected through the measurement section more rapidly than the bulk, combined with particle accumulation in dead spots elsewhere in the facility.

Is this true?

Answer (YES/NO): NO